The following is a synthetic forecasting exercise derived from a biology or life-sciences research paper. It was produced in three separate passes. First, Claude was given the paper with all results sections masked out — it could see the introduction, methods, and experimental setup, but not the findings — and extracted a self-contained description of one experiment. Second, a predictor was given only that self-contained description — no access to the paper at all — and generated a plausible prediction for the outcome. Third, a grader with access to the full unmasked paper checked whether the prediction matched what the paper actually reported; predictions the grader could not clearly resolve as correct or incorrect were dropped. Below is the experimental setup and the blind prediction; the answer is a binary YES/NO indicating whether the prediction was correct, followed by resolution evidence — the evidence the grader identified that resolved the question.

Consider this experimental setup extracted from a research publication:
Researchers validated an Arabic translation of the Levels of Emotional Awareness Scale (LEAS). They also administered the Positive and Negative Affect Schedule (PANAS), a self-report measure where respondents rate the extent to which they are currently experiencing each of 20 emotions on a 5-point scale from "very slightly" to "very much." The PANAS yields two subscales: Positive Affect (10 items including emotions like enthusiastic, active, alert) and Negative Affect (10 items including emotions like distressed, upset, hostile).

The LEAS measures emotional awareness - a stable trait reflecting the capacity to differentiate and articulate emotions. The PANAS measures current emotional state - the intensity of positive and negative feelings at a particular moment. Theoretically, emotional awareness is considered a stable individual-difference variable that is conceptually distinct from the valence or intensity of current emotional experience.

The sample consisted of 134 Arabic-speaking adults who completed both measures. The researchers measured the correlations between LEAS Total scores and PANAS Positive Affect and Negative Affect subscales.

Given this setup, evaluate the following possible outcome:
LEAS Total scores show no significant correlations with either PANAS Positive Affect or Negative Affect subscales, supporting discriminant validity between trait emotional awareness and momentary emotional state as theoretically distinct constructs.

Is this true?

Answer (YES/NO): NO